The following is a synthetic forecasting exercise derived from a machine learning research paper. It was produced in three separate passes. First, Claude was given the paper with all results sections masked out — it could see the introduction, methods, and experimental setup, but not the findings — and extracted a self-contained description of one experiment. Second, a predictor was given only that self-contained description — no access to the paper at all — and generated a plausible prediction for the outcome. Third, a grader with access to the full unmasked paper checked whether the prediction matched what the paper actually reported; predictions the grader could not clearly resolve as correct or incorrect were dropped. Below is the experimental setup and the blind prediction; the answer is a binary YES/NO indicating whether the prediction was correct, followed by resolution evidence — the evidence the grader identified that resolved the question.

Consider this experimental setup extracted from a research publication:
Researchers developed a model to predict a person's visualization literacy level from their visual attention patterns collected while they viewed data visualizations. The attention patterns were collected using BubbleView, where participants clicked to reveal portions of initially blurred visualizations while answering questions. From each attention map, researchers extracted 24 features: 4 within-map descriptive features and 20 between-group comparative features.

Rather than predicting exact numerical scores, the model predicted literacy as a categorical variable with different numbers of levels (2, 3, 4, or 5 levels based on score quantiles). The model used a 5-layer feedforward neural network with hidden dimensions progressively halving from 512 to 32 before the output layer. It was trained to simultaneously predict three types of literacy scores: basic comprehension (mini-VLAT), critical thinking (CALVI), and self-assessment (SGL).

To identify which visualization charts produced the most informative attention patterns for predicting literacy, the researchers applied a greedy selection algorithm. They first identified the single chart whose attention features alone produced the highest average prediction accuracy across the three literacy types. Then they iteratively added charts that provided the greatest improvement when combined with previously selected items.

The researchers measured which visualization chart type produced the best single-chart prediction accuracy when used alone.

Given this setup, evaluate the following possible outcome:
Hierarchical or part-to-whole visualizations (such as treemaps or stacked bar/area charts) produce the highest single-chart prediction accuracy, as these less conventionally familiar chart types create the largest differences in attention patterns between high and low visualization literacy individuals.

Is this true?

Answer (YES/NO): NO